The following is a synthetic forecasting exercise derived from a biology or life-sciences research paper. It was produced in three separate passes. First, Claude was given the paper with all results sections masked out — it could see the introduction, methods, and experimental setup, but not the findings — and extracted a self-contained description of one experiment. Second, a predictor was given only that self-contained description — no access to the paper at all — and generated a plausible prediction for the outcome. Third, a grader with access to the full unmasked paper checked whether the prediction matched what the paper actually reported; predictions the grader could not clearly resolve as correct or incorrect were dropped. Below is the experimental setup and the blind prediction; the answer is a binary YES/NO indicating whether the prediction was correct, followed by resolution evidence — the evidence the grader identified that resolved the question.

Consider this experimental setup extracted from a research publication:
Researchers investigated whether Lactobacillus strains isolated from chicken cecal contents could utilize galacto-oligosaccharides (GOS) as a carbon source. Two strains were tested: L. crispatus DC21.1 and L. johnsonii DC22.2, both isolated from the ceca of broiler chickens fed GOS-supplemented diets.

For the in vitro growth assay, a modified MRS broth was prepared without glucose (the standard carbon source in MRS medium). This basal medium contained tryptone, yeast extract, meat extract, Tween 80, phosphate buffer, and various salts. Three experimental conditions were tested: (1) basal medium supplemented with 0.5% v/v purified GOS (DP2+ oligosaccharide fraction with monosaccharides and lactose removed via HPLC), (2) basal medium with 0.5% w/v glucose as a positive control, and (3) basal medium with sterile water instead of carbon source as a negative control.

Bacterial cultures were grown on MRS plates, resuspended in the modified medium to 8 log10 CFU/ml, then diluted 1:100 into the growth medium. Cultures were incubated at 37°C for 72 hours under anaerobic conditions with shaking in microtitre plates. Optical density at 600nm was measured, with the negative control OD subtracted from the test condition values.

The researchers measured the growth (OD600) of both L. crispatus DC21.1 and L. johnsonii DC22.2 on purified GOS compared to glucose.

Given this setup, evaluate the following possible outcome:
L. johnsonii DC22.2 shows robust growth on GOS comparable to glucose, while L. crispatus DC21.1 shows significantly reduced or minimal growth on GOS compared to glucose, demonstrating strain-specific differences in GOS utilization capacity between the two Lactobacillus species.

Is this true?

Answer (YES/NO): NO